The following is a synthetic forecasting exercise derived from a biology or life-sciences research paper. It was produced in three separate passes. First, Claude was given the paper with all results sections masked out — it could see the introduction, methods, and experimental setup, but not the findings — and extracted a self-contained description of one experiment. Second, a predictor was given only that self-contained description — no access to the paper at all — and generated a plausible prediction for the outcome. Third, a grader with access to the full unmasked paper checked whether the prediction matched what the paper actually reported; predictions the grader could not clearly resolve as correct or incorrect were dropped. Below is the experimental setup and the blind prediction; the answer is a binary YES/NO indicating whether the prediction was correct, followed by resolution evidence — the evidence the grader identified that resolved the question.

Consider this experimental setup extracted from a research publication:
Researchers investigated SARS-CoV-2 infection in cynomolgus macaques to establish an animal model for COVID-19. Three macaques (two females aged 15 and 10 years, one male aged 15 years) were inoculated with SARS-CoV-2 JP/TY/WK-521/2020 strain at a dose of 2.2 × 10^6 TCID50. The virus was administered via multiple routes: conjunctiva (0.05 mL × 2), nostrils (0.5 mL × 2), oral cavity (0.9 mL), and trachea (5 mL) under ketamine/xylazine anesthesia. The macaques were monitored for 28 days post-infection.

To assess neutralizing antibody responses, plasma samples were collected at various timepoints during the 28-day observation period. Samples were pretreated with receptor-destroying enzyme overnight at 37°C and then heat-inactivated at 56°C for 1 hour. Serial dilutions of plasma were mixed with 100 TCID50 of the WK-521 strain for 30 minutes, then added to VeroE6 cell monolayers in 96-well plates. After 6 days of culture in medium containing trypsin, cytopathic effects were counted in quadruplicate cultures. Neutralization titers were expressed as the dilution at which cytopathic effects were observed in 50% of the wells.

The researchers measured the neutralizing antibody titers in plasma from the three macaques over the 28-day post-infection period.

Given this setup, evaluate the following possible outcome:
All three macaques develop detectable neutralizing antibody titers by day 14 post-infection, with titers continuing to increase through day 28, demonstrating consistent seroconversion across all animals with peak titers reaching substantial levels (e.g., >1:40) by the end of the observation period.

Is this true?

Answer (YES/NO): NO